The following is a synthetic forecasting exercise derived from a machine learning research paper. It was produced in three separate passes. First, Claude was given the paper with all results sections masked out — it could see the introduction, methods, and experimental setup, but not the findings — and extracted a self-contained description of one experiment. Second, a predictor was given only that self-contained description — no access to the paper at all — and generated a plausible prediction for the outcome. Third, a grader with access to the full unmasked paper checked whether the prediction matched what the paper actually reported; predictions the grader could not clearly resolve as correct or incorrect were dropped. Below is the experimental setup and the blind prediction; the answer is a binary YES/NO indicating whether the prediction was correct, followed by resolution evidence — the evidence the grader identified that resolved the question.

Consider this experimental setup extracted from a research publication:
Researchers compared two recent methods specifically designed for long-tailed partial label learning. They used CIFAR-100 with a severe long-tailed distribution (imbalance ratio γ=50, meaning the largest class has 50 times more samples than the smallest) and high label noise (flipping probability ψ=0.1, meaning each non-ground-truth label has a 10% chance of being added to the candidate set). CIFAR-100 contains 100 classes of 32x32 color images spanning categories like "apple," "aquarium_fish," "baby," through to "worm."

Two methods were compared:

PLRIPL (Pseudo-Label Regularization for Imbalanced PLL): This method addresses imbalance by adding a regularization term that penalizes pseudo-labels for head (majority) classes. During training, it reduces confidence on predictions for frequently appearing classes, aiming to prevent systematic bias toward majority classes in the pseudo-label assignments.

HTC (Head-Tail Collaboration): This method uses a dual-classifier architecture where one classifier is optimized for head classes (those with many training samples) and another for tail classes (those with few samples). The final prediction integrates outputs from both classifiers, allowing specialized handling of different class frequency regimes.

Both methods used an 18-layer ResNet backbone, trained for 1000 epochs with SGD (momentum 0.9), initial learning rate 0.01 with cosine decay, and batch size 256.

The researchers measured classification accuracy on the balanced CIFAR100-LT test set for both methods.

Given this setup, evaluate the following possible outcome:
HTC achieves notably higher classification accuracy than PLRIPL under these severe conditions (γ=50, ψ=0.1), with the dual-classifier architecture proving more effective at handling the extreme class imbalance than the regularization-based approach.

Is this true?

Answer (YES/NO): YES